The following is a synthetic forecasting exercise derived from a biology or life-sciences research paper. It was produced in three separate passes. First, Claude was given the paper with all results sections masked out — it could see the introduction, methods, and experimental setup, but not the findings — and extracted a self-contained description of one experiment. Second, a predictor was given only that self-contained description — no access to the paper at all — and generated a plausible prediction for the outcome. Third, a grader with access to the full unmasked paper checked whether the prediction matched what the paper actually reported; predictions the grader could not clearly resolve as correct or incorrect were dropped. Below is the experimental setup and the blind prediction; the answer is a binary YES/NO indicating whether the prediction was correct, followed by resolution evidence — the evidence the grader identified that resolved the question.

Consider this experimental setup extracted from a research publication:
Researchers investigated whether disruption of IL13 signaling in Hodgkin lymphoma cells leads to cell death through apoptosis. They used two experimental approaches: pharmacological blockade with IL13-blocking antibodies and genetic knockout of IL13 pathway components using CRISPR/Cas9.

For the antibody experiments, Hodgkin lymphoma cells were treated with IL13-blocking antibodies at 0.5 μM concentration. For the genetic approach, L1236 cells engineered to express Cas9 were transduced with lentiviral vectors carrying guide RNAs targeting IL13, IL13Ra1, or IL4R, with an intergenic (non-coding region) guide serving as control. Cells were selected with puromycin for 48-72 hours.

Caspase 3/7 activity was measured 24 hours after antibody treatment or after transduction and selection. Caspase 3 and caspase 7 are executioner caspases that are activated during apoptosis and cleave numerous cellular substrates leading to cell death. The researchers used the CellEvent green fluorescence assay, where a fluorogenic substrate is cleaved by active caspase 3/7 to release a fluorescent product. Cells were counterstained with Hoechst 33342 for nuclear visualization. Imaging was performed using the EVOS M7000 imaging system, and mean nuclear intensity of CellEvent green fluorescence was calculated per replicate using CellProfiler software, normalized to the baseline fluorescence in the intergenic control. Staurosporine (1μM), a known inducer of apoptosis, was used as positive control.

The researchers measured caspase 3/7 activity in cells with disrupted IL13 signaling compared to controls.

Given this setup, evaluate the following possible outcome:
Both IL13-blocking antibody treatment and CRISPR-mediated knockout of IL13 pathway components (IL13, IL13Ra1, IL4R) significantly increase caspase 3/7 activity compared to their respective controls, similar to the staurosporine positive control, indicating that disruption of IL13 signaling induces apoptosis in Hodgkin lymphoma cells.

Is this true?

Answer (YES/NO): NO